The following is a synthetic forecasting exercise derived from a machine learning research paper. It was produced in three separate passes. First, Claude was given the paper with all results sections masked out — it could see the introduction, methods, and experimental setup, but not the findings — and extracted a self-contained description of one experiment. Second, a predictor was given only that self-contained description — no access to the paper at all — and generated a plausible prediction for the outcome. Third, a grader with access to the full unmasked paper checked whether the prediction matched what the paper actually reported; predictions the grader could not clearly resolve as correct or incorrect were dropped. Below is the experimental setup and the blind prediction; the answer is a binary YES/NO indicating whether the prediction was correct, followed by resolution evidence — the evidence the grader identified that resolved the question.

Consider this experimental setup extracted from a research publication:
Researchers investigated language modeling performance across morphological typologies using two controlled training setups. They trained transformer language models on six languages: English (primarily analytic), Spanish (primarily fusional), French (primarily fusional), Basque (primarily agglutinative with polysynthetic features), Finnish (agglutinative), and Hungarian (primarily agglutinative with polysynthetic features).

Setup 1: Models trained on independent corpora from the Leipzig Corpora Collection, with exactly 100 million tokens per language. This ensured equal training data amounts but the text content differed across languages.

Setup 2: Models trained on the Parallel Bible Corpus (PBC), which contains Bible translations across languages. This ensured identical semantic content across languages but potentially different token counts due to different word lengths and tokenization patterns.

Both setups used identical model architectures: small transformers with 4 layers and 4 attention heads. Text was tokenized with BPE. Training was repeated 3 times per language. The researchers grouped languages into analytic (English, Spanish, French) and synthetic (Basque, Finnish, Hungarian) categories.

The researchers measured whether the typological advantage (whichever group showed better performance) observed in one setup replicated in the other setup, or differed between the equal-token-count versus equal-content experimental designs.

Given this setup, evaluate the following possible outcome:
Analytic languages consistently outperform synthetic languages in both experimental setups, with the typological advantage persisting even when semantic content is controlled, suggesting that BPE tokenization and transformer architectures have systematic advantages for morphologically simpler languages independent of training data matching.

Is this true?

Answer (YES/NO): NO